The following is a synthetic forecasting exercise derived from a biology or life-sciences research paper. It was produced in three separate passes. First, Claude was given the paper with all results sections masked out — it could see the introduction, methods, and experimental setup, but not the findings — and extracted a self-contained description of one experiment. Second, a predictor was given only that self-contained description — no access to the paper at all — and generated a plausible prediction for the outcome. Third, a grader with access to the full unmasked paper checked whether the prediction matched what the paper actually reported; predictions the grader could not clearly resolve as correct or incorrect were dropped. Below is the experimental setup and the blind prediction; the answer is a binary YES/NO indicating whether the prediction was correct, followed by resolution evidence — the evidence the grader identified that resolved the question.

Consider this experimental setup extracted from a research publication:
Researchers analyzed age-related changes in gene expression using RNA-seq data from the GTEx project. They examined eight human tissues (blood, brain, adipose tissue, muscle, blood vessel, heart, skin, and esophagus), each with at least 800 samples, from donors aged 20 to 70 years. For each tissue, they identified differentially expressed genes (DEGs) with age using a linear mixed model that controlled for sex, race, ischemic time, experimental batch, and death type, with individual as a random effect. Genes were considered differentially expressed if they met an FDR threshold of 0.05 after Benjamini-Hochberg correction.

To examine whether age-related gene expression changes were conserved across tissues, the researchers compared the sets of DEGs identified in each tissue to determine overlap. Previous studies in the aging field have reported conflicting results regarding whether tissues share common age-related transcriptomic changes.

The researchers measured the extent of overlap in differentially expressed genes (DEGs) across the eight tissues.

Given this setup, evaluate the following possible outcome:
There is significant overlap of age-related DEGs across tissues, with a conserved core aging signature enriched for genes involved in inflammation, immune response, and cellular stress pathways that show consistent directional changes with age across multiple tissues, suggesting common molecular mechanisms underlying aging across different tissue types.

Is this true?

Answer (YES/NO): NO